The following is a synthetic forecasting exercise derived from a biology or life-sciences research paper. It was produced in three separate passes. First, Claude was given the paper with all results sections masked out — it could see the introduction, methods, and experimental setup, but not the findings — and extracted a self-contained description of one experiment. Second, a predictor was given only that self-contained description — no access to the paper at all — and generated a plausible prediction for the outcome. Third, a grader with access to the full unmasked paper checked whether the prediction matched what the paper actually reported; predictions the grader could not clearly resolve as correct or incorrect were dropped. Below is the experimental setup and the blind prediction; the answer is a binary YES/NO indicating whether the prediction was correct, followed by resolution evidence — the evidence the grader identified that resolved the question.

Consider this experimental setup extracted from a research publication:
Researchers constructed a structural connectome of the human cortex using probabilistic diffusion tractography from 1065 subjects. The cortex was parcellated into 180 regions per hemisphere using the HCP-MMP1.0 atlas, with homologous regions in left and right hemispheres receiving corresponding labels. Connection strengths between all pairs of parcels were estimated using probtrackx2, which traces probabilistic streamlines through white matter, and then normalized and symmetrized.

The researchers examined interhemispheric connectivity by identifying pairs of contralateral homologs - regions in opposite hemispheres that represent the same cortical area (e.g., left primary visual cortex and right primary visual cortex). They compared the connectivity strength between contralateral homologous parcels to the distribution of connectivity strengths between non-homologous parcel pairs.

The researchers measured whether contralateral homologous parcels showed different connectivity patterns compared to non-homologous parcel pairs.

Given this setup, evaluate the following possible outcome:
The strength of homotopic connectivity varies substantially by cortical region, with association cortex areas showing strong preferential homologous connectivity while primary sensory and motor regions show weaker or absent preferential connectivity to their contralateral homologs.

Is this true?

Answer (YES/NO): NO